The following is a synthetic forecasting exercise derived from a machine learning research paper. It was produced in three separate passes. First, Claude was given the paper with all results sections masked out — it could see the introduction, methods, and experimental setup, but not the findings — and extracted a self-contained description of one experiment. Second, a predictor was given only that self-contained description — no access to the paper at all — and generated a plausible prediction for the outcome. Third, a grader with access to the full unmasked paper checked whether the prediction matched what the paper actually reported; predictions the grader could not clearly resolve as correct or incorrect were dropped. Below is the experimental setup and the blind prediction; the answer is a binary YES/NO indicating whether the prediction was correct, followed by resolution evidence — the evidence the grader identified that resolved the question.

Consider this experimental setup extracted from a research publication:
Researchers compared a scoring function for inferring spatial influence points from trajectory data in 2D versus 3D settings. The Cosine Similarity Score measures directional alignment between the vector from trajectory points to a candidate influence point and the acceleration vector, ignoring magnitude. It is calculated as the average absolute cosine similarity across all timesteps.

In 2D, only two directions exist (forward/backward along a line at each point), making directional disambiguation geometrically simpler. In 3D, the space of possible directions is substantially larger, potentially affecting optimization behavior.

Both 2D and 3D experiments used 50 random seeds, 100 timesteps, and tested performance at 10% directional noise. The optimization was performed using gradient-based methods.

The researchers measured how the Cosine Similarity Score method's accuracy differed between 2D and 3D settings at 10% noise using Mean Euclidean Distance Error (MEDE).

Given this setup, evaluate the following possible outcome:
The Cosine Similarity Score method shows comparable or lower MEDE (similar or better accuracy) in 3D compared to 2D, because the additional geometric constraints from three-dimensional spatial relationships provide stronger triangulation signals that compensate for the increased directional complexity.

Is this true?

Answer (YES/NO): NO